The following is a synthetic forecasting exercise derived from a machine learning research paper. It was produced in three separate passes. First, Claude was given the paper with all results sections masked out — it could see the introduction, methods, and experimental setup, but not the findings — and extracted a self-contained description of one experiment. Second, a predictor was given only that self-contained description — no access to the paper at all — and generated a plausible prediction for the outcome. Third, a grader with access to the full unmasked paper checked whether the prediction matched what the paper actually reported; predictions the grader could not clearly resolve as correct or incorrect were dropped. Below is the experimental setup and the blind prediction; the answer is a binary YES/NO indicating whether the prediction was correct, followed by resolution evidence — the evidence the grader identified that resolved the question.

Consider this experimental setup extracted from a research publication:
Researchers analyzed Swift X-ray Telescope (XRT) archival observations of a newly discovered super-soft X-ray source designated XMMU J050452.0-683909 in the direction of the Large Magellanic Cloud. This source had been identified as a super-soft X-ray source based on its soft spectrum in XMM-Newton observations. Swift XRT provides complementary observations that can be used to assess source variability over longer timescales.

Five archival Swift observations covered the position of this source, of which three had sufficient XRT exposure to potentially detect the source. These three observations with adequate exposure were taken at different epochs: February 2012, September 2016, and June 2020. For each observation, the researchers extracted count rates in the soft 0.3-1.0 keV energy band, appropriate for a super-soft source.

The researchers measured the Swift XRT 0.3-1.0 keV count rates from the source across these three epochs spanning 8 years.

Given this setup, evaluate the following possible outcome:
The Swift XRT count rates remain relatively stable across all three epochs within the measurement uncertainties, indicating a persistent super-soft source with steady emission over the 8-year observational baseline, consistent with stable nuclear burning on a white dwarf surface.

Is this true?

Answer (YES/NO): YES